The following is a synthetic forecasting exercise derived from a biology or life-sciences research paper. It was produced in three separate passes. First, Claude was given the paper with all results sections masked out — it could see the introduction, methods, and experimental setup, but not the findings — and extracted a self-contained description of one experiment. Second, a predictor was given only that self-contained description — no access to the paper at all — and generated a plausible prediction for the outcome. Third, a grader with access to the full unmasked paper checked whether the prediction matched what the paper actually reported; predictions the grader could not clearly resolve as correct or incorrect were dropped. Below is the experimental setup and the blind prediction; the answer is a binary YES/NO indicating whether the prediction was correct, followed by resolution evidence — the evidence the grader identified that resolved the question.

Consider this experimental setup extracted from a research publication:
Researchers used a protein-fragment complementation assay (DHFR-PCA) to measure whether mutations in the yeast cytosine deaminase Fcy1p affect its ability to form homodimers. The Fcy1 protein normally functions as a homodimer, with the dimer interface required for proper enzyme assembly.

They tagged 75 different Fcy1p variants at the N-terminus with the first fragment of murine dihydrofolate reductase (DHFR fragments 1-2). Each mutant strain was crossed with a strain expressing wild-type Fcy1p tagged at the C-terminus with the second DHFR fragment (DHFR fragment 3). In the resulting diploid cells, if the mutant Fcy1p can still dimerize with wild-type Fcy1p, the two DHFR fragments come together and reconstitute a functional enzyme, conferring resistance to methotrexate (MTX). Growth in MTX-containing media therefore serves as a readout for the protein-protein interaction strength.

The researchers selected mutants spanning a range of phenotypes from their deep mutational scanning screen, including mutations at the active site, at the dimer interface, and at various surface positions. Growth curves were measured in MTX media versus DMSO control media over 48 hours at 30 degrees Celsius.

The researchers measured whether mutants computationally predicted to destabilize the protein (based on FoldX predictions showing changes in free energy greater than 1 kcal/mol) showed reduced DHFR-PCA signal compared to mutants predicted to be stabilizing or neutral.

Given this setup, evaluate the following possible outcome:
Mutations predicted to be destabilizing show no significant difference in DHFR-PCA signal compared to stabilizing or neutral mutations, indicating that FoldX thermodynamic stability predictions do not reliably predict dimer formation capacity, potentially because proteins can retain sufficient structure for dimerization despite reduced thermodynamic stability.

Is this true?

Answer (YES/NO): NO